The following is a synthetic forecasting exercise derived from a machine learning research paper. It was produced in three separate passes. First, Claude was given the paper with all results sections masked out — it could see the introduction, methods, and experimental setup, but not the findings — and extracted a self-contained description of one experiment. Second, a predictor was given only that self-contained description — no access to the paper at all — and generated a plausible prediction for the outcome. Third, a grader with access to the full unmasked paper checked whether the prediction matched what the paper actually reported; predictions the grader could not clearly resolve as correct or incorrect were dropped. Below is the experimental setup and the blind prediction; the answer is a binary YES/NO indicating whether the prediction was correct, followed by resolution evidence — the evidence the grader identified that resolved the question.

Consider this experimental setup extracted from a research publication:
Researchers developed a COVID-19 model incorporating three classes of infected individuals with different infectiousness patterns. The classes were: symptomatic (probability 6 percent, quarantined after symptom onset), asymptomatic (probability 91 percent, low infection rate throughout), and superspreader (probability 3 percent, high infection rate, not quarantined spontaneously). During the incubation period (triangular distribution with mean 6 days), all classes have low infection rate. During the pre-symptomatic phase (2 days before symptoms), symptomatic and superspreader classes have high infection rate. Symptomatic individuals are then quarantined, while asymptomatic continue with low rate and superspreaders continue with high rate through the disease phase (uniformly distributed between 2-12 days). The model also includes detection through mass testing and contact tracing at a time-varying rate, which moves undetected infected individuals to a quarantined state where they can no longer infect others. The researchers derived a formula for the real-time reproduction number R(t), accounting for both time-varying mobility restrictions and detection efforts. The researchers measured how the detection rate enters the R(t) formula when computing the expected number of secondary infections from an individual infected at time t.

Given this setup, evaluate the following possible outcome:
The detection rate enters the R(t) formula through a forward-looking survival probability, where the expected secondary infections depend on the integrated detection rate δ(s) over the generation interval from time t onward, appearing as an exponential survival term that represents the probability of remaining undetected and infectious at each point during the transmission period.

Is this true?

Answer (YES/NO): YES